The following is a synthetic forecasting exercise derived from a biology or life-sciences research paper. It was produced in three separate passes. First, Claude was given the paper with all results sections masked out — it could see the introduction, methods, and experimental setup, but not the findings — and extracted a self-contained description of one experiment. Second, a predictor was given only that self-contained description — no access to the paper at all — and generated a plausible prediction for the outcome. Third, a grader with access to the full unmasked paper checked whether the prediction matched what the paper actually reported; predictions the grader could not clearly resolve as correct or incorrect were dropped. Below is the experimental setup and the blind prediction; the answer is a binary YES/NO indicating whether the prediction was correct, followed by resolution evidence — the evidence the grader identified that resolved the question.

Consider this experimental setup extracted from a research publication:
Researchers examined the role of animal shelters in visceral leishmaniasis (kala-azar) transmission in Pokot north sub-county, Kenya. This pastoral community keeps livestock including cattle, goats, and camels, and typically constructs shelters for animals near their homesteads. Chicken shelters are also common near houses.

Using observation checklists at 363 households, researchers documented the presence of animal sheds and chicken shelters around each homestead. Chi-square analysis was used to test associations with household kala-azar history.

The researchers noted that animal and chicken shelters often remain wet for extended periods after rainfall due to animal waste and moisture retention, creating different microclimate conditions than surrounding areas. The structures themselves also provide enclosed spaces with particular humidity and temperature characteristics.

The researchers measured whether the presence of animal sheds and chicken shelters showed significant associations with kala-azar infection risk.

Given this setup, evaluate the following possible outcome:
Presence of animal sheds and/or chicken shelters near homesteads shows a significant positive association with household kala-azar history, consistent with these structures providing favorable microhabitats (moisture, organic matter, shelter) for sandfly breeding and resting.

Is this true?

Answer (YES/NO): YES